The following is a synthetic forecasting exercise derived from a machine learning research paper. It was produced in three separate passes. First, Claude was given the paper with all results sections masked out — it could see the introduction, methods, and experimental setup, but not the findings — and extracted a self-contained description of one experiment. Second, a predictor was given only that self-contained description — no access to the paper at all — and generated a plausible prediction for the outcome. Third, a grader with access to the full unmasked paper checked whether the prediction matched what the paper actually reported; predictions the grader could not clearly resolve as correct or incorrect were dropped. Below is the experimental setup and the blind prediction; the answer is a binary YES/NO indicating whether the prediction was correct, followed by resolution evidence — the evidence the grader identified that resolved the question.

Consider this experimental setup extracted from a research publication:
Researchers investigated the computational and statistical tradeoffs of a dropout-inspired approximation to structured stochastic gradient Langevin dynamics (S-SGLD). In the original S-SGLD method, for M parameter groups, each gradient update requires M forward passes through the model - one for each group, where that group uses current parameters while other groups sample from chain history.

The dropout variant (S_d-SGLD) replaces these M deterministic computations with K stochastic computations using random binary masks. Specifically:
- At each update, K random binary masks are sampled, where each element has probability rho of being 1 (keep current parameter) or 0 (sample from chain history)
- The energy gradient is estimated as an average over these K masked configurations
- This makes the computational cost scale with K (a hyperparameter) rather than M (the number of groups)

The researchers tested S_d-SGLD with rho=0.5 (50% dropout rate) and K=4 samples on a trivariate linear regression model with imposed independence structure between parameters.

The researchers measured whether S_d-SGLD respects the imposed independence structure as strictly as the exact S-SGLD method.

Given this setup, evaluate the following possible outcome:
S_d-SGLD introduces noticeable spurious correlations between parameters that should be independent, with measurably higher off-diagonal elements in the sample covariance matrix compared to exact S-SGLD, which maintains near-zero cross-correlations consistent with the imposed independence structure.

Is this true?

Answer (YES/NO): NO